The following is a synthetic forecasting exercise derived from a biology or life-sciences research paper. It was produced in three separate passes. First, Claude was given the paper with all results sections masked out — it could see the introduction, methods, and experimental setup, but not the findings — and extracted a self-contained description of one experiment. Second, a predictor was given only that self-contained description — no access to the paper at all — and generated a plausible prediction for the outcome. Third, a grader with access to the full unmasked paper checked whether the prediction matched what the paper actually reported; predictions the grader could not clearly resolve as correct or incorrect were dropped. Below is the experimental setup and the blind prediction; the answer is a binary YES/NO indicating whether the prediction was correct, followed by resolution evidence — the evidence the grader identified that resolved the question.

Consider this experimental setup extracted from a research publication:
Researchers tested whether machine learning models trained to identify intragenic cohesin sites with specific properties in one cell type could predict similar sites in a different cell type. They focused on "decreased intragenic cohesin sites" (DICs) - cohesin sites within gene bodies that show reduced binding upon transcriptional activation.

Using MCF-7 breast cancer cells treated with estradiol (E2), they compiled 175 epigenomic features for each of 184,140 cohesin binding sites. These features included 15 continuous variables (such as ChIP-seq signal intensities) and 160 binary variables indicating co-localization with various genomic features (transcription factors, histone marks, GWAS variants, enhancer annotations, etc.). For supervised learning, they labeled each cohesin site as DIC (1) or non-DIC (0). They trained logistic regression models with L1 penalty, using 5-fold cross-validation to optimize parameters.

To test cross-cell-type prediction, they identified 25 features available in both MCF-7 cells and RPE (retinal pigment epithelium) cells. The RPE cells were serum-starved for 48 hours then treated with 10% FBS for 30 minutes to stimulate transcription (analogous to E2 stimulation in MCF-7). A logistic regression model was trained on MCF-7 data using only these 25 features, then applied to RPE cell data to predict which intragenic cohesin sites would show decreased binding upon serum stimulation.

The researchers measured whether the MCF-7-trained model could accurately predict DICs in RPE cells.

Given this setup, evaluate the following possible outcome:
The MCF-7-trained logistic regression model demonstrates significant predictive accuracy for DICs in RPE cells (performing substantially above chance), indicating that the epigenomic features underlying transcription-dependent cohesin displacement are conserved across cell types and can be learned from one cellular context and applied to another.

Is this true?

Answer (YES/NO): YES